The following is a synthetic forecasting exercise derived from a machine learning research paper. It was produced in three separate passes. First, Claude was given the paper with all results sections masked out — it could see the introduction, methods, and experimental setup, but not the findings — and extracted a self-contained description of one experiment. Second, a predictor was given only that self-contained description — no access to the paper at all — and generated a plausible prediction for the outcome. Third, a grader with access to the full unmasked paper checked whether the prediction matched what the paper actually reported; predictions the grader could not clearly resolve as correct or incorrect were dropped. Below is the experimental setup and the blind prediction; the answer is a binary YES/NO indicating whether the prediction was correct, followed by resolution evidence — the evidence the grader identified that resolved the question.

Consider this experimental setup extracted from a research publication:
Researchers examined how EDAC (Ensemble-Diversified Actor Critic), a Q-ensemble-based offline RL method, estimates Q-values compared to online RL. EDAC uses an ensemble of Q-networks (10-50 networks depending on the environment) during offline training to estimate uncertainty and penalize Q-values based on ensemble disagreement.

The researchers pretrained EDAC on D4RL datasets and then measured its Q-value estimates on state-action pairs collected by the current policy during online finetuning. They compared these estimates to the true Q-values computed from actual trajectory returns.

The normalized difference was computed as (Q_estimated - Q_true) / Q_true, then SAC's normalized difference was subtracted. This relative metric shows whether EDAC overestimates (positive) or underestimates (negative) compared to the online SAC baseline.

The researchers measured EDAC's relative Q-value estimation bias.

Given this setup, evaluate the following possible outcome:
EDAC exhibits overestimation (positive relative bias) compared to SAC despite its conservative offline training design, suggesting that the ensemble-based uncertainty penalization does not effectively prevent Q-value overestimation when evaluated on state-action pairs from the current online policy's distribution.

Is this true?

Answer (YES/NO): NO